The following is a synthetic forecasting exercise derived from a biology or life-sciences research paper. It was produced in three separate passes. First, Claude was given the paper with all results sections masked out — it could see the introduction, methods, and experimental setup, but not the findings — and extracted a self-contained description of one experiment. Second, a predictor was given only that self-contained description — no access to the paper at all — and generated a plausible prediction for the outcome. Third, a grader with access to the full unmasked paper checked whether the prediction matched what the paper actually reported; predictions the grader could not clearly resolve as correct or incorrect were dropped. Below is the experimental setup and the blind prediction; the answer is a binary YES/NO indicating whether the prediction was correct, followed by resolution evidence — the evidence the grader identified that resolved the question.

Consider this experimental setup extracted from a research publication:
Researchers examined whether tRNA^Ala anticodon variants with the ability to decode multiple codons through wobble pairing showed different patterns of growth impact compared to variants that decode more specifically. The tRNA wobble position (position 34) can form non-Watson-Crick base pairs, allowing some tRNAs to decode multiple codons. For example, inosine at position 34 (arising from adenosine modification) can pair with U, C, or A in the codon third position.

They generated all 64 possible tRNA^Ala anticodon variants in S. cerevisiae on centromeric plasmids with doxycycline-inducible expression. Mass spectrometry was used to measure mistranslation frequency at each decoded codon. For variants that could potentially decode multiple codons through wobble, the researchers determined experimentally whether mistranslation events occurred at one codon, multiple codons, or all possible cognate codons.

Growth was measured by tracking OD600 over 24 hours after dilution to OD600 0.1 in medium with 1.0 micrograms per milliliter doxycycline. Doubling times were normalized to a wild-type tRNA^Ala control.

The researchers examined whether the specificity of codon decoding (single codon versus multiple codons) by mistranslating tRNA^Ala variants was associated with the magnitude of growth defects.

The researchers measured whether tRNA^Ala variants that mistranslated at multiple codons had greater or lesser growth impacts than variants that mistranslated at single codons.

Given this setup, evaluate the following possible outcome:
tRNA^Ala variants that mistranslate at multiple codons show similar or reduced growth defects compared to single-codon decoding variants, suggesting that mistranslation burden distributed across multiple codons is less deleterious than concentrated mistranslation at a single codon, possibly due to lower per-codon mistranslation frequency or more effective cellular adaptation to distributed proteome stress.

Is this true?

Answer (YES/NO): NO